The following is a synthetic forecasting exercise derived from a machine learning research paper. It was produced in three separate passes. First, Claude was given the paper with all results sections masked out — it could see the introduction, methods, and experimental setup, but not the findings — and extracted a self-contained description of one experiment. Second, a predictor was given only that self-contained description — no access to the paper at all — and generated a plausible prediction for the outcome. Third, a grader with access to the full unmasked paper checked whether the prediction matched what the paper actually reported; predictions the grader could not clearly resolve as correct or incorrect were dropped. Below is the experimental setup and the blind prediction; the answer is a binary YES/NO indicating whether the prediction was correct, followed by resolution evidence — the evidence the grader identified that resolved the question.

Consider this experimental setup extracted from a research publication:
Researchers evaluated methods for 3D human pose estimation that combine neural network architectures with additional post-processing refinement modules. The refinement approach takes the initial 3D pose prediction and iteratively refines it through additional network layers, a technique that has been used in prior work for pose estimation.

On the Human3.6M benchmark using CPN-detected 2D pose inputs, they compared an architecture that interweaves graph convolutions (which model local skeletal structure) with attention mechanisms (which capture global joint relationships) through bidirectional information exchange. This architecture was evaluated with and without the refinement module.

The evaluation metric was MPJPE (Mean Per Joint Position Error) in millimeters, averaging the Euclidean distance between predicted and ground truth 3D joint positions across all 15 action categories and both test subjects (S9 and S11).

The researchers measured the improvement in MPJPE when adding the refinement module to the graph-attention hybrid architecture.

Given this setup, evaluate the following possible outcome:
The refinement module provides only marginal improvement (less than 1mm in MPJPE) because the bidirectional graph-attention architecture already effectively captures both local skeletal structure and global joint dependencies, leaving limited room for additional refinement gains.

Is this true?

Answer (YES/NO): YES